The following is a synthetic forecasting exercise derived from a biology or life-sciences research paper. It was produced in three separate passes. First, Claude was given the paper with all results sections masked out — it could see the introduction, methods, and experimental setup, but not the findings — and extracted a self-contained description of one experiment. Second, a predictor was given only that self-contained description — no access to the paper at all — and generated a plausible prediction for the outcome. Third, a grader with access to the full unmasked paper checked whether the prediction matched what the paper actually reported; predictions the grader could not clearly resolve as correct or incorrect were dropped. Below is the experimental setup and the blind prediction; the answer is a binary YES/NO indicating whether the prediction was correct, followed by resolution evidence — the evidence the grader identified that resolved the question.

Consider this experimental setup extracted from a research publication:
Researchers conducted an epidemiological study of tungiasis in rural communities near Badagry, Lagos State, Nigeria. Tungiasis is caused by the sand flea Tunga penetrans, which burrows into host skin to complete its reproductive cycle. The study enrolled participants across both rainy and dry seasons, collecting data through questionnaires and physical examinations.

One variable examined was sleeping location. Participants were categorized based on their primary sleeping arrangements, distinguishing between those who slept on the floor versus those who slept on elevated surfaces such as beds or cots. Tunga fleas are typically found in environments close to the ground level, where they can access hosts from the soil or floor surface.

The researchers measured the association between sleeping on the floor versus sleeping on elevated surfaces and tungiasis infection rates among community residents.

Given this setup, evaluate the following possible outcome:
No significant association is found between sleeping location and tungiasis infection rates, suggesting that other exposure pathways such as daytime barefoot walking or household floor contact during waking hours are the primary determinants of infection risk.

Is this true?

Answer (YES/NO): NO